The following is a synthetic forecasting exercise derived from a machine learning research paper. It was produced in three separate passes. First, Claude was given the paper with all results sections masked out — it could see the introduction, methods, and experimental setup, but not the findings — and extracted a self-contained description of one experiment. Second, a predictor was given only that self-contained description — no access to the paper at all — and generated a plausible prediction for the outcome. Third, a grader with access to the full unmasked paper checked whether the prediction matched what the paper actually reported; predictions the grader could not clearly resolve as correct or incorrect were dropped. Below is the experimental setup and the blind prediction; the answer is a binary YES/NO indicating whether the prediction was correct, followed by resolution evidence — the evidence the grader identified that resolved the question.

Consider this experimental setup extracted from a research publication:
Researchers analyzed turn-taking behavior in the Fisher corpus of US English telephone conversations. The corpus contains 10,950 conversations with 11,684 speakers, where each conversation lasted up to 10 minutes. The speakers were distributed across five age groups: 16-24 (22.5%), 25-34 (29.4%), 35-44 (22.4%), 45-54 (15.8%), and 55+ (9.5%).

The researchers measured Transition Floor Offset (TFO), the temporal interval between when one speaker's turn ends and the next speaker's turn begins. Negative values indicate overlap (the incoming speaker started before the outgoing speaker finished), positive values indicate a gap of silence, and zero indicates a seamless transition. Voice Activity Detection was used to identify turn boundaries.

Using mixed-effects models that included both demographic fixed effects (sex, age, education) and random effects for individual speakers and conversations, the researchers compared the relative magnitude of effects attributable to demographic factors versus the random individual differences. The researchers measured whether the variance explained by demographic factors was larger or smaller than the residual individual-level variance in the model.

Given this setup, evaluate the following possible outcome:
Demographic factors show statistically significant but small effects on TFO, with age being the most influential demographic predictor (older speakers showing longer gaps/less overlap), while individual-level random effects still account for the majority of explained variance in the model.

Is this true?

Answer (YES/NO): NO